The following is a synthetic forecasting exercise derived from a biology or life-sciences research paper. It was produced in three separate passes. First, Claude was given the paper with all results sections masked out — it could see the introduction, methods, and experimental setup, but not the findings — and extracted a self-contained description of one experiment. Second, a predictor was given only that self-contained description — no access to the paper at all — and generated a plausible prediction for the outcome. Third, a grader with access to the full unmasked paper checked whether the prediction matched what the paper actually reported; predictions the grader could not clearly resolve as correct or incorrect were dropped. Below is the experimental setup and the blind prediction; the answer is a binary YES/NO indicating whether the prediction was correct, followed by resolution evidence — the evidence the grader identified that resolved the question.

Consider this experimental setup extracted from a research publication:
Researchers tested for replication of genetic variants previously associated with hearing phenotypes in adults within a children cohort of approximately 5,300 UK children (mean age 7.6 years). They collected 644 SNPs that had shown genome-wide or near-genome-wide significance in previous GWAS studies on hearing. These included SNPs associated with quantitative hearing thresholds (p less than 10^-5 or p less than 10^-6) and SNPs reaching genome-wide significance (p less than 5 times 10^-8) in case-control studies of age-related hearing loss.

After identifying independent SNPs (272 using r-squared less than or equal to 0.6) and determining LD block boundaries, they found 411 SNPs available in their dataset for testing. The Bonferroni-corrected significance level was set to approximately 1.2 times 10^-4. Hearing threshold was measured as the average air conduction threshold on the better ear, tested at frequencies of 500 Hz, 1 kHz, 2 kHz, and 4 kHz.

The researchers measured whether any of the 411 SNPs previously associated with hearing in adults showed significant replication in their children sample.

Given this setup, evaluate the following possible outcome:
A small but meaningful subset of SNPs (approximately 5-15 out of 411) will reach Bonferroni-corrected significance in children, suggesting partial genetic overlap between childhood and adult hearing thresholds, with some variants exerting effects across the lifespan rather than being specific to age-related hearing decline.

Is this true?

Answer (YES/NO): YES